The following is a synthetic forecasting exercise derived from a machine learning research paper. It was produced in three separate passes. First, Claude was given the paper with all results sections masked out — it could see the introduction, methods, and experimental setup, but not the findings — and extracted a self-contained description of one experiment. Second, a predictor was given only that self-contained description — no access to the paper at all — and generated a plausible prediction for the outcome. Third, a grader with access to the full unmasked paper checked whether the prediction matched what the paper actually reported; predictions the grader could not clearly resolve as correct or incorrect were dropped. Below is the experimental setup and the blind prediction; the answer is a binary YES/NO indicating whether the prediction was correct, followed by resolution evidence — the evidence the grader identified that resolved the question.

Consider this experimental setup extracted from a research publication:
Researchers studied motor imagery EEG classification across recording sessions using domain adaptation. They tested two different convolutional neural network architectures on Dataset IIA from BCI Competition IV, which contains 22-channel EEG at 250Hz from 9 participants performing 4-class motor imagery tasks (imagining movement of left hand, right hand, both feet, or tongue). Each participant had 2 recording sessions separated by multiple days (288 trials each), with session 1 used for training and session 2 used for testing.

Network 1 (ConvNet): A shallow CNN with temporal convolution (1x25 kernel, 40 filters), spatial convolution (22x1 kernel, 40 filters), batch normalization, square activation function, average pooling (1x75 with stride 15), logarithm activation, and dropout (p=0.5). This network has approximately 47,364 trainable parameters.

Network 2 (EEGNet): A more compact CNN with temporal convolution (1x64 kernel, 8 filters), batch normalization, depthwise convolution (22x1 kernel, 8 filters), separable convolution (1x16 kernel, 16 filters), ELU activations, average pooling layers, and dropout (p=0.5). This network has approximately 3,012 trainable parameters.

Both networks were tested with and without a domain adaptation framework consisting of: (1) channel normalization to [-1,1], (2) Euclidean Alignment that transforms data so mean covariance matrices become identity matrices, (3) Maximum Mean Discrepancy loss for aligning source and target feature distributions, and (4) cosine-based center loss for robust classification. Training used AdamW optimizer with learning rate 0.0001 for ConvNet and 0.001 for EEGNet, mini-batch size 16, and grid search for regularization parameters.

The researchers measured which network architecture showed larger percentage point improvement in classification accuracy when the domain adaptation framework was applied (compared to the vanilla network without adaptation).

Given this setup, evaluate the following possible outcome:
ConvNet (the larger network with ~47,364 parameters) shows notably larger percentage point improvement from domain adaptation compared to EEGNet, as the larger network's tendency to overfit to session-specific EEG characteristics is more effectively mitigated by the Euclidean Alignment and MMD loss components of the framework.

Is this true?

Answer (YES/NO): NO